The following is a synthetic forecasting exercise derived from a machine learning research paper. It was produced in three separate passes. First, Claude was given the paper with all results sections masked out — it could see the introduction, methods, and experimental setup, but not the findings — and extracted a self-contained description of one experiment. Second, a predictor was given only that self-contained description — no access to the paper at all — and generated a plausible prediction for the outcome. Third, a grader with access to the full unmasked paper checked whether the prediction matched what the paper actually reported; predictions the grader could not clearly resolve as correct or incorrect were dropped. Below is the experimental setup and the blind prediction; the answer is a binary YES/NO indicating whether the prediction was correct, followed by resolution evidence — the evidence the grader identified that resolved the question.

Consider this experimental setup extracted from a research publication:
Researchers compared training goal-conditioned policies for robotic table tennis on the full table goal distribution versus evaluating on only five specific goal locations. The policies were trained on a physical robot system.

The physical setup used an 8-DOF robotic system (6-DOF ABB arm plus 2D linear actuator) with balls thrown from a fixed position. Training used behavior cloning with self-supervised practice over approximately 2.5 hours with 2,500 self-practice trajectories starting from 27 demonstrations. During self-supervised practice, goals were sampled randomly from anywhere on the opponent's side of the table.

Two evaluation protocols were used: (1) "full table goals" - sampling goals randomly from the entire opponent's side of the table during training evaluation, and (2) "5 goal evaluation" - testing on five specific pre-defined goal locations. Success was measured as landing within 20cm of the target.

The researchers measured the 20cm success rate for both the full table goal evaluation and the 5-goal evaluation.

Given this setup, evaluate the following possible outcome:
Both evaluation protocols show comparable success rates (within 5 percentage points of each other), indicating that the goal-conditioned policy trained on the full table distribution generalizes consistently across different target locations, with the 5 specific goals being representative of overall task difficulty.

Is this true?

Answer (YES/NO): NO